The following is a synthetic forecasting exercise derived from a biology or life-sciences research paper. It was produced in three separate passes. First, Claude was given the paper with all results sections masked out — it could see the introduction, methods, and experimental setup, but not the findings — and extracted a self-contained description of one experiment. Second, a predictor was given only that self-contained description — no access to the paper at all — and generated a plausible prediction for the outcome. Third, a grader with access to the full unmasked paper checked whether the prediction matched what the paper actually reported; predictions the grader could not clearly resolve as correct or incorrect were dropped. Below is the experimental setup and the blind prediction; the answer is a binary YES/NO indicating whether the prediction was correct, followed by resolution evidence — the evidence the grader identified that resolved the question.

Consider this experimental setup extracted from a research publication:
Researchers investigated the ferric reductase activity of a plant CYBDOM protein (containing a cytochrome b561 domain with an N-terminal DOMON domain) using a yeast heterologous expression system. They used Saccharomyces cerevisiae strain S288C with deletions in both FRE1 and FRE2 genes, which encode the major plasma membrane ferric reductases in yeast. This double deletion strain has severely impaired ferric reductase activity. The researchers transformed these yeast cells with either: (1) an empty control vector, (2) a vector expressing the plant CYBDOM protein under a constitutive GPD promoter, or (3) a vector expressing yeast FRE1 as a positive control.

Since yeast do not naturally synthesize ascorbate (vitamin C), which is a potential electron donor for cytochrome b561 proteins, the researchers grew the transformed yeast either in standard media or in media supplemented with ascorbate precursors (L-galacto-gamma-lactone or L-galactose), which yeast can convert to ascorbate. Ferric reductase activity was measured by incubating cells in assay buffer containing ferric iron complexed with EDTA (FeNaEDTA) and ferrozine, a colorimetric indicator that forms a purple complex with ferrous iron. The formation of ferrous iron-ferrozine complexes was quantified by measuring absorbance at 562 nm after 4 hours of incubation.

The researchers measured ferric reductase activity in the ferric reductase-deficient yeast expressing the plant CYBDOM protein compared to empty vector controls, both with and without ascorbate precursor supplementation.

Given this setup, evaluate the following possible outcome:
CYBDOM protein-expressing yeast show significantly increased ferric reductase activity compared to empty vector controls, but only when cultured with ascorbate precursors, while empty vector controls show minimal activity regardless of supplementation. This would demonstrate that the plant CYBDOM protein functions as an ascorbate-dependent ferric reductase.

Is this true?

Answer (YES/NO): YES